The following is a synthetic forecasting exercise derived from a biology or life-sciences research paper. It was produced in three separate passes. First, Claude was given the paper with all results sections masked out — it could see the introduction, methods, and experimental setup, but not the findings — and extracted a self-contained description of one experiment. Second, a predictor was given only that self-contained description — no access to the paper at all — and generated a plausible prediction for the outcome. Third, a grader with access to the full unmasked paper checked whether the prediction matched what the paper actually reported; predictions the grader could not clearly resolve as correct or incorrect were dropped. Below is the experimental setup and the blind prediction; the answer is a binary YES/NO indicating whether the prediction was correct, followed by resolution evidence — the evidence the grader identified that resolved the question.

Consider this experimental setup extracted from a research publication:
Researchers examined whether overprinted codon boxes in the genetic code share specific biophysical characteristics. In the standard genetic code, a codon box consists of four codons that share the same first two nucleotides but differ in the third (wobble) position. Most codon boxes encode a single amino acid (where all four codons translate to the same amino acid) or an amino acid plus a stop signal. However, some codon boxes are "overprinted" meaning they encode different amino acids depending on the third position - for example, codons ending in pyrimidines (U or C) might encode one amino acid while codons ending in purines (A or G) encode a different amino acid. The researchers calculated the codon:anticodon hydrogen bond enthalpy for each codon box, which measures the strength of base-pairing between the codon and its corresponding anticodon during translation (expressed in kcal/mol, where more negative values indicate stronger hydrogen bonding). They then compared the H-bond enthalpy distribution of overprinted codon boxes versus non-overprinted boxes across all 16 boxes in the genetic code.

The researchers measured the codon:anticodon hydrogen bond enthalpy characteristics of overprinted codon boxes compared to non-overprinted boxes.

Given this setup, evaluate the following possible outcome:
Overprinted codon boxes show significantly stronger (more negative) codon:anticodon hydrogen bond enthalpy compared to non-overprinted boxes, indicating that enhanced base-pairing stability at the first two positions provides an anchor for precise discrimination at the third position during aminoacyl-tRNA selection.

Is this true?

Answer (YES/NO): NO